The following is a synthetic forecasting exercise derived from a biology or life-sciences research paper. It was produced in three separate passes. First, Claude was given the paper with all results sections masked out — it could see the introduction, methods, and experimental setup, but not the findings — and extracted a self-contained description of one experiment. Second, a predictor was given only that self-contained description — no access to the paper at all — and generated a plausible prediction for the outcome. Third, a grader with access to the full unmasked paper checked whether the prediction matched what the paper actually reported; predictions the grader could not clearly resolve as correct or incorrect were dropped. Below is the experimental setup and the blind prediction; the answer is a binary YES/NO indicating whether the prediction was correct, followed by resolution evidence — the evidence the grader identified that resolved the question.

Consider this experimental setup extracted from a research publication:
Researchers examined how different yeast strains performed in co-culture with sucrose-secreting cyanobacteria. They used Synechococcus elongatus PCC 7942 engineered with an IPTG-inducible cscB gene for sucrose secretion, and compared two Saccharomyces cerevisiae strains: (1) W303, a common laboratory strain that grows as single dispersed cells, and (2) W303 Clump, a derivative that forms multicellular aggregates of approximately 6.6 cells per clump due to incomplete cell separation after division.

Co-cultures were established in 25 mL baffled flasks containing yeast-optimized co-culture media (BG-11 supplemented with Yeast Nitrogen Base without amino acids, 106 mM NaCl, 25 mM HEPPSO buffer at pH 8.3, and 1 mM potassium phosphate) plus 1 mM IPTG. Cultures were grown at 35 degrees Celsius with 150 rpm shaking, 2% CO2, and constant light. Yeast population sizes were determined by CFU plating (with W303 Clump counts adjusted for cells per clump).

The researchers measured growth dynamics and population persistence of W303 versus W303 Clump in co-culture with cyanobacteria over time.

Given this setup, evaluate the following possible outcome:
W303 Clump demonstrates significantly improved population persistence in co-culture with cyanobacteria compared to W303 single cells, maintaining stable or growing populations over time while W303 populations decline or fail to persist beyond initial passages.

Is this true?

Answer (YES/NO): YES